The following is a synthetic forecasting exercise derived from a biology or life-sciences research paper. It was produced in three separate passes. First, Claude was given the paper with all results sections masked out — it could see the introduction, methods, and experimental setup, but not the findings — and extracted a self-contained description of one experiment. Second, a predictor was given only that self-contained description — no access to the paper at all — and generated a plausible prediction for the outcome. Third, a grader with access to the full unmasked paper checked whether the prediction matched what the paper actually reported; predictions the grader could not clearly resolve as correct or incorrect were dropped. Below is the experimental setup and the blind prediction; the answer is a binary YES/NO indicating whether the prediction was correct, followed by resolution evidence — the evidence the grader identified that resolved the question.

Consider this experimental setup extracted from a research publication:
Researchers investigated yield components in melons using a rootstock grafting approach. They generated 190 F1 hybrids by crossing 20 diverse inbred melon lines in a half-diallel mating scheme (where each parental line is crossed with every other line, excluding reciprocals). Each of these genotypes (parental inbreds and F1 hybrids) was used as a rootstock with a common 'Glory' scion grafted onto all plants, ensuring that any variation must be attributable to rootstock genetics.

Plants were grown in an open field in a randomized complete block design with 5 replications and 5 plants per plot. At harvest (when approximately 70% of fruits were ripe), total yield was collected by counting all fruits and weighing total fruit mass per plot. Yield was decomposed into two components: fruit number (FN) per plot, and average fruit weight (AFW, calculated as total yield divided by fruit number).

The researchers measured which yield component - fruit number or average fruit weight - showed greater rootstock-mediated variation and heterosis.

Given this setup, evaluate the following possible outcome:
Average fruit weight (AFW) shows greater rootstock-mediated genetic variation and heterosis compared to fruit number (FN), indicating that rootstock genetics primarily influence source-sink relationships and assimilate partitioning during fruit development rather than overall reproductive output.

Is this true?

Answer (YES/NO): NO